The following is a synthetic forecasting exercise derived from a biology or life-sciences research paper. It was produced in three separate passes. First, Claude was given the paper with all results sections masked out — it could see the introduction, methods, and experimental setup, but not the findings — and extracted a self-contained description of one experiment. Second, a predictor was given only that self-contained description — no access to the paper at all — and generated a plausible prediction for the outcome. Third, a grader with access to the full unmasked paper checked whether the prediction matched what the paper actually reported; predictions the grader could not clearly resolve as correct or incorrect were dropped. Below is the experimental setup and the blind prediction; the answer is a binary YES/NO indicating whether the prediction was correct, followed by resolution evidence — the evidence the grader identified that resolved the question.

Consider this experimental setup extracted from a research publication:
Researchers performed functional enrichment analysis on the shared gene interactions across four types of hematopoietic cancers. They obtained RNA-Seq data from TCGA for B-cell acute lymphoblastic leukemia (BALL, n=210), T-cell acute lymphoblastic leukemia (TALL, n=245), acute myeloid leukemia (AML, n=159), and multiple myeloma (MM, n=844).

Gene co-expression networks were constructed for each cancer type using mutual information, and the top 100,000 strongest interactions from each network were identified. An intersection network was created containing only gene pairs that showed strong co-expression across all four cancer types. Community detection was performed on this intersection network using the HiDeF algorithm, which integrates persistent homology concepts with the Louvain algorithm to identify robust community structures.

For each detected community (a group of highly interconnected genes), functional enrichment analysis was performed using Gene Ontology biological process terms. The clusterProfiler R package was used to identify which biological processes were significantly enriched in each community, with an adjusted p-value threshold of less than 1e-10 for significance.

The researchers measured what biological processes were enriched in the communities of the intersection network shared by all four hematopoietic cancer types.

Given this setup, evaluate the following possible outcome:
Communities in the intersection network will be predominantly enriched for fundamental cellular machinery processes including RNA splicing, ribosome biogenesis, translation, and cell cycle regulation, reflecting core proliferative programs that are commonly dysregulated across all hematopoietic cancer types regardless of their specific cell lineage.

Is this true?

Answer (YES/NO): NO